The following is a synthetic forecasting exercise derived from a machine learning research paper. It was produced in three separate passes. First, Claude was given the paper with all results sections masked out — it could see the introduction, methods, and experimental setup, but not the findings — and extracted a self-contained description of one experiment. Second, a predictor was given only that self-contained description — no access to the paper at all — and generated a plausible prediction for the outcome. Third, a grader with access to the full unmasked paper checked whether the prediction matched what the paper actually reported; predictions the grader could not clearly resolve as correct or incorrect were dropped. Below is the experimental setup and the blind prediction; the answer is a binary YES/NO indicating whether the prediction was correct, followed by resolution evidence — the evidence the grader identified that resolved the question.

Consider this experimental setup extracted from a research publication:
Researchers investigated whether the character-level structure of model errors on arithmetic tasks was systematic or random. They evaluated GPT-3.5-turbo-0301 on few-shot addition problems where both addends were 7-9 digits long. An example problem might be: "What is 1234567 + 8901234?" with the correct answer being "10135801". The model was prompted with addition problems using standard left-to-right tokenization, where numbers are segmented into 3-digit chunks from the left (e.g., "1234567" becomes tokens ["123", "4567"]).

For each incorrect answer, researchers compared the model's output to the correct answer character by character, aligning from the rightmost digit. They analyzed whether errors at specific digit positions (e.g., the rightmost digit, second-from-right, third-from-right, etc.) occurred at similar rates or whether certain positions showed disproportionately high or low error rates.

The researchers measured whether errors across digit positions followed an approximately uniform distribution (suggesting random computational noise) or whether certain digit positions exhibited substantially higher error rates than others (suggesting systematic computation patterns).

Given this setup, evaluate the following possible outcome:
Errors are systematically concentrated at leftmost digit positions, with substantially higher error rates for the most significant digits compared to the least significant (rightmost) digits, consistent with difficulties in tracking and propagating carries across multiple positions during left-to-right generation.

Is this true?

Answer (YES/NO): NO